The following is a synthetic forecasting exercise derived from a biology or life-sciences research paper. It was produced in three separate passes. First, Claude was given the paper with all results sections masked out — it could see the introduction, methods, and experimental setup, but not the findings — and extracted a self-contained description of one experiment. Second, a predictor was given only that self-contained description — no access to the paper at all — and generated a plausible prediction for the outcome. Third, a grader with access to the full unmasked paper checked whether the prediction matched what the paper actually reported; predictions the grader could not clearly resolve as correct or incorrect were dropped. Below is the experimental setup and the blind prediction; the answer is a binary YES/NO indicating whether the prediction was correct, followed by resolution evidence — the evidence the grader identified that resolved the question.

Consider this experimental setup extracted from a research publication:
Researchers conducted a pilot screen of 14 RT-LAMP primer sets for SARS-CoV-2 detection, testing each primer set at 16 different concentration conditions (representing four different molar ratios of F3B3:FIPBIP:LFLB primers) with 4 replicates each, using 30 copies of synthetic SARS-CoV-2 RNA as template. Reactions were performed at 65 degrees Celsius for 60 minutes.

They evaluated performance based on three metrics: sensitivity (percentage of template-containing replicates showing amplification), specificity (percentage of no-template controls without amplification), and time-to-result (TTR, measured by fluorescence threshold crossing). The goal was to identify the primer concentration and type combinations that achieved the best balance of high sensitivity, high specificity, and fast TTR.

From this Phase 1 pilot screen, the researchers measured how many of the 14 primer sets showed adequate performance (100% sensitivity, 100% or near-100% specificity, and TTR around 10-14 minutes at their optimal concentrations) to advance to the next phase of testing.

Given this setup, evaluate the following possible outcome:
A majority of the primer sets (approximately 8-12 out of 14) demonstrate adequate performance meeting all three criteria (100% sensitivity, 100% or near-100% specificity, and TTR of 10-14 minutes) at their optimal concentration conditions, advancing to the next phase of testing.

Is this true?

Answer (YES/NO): NO